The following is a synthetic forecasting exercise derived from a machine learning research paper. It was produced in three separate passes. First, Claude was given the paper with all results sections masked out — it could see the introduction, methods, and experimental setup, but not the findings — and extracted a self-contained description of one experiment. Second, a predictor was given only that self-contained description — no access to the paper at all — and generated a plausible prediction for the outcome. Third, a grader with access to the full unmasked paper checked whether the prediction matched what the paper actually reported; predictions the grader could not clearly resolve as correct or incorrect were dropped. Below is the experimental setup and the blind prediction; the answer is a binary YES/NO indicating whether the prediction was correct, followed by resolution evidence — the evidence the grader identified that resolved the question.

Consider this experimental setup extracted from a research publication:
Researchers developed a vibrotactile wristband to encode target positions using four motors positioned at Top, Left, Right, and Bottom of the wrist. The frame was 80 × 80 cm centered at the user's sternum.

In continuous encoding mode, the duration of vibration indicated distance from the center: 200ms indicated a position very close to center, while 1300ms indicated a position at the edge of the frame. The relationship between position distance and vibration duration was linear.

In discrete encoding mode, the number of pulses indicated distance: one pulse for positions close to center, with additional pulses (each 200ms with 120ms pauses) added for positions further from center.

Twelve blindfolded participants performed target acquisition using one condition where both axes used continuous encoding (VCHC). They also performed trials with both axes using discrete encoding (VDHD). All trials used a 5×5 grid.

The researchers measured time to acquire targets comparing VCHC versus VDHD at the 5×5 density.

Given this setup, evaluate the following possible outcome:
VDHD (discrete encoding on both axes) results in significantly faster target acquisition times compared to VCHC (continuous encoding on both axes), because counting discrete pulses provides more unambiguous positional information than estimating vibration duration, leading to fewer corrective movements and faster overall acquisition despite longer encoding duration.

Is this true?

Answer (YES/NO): NO